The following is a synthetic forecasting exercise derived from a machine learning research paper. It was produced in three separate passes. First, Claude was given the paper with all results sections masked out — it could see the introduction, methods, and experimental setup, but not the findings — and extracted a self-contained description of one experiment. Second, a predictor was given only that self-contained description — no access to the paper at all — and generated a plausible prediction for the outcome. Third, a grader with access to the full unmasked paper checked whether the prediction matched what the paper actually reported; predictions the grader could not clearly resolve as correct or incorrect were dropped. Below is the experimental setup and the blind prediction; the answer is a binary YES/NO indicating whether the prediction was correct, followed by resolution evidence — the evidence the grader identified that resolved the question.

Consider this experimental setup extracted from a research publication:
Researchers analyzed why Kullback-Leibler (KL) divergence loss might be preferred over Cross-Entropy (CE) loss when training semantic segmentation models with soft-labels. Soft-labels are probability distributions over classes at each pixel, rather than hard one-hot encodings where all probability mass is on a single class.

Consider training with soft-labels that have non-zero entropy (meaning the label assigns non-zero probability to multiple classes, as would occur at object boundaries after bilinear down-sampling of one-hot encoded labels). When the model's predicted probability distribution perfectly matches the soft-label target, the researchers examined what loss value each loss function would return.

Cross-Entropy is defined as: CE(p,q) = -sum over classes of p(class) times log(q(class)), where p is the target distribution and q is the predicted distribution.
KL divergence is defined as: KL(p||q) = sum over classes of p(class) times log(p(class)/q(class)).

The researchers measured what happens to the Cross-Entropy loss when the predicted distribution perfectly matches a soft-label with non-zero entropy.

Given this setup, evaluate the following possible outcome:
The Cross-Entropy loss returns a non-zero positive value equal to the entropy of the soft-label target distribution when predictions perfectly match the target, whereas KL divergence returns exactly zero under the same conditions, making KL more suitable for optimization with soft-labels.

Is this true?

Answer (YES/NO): YES